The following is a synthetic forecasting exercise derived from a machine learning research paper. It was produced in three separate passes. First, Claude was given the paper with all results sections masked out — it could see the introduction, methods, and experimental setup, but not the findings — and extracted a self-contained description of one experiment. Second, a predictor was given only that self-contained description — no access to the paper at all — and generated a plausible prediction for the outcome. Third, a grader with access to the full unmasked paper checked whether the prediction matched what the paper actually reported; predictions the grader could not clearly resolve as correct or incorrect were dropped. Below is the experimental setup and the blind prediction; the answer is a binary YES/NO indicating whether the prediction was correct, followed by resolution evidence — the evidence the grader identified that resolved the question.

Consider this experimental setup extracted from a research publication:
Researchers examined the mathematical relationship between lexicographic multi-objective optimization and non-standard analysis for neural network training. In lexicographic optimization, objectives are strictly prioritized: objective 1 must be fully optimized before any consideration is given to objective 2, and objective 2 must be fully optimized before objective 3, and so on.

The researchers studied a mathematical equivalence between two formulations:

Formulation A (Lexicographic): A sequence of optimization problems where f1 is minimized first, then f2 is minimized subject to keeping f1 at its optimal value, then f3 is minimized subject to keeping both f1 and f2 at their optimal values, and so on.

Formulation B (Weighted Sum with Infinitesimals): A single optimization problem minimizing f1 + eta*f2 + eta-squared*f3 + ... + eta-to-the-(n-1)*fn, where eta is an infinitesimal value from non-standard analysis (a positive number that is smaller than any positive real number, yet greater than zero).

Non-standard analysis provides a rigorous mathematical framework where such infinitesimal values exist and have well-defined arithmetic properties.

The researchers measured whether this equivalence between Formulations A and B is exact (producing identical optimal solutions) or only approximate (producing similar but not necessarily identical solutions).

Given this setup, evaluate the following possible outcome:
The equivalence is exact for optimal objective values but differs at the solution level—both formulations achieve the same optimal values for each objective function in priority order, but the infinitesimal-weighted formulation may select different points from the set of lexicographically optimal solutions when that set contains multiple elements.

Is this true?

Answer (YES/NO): NO